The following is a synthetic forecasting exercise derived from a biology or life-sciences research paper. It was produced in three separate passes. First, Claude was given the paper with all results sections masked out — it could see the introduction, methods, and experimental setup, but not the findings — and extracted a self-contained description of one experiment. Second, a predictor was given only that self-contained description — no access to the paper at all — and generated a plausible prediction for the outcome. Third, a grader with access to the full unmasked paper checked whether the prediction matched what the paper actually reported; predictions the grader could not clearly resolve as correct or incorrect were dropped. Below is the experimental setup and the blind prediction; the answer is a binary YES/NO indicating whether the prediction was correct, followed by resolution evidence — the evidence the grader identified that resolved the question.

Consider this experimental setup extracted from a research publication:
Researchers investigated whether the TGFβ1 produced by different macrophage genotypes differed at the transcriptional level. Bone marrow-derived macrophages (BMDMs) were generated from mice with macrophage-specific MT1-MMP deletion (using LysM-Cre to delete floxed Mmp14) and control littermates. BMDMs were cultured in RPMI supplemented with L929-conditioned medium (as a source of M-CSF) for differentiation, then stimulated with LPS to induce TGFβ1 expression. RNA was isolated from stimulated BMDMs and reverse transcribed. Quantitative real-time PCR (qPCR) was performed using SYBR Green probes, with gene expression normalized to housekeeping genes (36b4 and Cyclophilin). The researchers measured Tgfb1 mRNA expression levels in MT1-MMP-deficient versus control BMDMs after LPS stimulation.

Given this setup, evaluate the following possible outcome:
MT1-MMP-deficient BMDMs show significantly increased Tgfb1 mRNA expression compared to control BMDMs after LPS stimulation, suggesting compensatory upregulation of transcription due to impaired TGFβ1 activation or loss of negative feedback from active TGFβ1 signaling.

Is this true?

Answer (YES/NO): NO